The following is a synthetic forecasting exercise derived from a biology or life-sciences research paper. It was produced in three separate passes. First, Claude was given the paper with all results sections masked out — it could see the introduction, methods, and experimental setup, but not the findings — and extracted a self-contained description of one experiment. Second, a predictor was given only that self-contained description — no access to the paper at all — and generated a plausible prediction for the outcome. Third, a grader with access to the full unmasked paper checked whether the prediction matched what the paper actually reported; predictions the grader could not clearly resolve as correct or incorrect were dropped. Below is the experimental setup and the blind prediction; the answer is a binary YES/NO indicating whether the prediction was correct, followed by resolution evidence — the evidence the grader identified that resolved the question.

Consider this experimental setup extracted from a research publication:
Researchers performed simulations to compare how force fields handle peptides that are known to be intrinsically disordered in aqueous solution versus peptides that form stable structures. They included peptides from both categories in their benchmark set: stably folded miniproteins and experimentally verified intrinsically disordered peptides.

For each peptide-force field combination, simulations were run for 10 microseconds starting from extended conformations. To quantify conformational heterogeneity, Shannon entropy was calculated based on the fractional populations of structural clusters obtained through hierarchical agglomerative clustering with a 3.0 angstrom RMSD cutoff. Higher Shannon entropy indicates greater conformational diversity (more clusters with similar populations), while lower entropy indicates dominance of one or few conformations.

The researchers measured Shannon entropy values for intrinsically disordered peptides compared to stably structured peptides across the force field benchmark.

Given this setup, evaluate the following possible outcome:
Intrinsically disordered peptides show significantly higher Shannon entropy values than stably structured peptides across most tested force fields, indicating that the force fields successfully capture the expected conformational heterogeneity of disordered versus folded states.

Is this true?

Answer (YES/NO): NO